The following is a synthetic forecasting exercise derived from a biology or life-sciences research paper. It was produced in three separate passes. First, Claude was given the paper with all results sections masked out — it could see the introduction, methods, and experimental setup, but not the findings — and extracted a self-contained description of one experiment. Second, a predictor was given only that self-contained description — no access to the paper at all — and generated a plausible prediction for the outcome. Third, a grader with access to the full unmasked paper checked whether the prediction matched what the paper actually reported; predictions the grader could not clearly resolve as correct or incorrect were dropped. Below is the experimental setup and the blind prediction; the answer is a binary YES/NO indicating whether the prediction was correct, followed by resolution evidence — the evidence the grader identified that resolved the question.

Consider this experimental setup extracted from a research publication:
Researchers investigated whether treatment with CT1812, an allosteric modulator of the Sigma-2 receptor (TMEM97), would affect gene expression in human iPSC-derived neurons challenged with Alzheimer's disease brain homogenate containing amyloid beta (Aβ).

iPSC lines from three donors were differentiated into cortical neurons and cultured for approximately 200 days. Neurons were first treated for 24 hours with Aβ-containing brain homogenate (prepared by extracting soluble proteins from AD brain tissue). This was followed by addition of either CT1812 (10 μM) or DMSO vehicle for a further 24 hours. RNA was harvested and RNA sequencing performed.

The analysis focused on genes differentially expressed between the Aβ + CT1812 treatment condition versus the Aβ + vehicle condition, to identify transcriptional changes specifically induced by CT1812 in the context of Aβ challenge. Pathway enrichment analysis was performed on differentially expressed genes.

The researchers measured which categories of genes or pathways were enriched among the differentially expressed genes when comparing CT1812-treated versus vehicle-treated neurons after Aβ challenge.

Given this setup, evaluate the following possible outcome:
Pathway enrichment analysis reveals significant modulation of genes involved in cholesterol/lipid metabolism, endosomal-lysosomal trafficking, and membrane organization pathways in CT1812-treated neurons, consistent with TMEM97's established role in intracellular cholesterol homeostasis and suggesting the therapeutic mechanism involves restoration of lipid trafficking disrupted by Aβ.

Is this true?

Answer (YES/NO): NO